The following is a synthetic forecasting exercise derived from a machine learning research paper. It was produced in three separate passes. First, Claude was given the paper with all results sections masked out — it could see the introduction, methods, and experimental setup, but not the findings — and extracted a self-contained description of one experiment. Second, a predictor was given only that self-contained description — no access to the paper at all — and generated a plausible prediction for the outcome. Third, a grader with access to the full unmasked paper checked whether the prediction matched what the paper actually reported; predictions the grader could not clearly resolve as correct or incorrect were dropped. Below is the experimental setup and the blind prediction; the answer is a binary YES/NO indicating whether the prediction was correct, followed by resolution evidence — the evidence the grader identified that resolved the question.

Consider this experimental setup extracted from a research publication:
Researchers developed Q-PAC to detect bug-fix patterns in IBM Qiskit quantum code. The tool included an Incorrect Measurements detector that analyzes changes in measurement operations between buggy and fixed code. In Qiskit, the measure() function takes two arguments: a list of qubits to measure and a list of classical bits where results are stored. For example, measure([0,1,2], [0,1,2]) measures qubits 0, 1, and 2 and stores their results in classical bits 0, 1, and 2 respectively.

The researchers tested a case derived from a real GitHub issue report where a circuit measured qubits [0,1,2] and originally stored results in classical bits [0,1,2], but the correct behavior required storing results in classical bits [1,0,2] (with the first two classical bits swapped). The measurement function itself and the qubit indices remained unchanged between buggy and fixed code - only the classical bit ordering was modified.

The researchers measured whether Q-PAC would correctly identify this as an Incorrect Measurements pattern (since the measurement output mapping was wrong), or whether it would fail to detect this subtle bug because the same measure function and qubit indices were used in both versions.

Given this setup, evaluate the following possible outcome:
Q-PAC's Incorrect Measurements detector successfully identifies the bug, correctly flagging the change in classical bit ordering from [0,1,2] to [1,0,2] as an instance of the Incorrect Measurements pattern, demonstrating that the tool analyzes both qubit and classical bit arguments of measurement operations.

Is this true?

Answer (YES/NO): YES